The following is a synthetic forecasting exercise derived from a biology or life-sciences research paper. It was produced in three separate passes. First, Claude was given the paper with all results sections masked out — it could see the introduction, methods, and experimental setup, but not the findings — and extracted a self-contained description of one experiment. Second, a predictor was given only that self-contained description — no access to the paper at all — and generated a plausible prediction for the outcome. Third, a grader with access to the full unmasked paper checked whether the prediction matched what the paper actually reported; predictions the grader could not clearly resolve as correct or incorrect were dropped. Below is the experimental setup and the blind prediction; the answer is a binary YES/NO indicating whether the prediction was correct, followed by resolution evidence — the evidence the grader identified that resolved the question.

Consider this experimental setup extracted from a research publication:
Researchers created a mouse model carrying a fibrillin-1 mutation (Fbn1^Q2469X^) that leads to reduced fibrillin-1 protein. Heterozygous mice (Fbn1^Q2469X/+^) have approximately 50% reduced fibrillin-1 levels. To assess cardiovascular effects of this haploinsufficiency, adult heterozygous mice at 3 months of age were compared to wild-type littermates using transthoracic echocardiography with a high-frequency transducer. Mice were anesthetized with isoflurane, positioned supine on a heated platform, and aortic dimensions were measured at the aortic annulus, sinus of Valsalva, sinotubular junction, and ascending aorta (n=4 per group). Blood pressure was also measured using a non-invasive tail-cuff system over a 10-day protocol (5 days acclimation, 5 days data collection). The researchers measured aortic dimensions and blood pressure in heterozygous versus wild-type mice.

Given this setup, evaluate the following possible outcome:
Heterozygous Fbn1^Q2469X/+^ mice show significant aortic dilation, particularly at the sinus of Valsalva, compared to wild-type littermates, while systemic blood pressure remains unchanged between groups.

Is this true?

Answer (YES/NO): NO